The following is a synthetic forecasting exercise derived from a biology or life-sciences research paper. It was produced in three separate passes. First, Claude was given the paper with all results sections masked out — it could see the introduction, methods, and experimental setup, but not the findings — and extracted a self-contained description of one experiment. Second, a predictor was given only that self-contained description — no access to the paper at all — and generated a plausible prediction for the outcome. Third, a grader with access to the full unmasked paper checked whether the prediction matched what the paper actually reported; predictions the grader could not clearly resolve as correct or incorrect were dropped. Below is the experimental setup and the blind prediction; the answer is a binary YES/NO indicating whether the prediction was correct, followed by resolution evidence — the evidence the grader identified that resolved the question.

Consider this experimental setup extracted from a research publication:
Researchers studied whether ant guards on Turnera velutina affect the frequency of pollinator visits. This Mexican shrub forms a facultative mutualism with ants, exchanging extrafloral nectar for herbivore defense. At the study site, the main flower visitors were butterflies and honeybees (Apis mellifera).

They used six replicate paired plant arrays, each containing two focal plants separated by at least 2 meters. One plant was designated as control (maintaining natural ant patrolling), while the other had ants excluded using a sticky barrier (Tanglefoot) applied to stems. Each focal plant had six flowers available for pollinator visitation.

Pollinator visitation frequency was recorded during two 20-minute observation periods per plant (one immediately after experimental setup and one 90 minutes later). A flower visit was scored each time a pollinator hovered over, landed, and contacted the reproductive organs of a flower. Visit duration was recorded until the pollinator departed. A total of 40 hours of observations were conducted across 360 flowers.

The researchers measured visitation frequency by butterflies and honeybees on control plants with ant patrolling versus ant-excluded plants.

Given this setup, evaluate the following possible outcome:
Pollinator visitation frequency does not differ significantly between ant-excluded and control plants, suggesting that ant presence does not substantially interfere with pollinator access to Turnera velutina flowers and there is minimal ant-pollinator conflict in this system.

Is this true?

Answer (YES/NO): NO